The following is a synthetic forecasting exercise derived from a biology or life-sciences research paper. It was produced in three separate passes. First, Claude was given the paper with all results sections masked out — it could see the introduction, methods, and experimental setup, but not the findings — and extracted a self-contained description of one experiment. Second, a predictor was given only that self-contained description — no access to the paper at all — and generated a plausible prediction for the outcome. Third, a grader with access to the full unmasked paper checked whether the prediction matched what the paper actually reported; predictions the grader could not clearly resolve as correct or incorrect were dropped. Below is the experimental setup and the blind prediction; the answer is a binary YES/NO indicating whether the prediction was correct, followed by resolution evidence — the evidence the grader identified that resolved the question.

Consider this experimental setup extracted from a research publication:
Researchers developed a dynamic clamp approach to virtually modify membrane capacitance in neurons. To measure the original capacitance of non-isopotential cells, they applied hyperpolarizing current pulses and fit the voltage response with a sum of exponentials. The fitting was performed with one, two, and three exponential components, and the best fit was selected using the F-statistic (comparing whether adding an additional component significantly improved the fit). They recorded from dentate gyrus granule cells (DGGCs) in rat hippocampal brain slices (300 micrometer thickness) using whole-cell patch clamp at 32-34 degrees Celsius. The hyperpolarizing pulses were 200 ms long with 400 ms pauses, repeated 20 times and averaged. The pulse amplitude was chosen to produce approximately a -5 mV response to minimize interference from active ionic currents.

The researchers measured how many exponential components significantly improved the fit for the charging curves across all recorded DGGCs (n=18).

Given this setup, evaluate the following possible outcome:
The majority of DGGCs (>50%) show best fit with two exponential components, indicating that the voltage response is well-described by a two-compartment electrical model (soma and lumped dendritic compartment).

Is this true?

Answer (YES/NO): YES